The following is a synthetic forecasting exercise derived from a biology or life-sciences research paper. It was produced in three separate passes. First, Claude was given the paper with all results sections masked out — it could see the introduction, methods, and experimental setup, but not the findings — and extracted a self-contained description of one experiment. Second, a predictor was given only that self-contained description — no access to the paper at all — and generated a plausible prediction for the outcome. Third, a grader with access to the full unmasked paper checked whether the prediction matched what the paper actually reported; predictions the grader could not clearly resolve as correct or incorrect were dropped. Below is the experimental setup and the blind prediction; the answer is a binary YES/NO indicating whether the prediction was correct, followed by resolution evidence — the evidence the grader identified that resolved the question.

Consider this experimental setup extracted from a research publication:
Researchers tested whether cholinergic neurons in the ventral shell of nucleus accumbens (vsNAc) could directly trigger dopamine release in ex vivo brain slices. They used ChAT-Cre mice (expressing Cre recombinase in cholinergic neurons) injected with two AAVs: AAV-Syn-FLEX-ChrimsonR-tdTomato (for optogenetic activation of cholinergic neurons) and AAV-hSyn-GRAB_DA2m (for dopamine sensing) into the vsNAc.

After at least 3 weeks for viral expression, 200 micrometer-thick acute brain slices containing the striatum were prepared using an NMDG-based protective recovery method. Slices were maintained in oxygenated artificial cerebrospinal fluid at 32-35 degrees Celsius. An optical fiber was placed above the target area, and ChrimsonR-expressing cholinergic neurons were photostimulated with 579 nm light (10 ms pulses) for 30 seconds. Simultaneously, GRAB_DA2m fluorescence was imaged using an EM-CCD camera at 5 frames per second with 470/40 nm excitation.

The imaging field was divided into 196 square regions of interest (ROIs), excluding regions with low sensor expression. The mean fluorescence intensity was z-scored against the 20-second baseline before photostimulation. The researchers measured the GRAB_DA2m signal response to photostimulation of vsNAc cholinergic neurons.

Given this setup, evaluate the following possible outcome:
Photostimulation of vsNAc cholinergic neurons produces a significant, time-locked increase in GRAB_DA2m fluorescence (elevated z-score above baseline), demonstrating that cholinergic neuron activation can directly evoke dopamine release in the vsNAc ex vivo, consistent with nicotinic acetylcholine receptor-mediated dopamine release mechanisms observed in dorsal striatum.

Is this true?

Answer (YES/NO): YES